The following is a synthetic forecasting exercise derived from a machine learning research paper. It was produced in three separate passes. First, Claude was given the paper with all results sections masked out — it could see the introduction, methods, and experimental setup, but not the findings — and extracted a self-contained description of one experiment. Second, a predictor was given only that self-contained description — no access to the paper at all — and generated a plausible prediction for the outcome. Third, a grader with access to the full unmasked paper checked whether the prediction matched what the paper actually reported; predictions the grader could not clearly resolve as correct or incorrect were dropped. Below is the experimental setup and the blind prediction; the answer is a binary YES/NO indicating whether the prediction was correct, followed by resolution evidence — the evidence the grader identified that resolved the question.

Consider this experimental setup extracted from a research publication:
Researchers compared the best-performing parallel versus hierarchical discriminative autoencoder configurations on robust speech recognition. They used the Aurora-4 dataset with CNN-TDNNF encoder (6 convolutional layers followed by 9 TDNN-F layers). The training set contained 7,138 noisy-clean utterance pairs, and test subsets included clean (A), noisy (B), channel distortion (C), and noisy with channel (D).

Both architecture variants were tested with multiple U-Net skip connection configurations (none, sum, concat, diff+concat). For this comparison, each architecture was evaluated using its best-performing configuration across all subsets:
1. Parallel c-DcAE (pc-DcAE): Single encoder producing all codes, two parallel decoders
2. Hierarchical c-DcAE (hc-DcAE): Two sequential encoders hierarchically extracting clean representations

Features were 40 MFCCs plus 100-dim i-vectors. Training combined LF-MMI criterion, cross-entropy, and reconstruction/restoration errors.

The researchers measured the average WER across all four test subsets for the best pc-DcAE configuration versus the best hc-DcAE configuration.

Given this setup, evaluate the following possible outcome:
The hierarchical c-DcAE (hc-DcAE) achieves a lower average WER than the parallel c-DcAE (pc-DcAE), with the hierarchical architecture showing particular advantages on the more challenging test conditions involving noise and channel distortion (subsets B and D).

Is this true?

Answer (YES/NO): NO